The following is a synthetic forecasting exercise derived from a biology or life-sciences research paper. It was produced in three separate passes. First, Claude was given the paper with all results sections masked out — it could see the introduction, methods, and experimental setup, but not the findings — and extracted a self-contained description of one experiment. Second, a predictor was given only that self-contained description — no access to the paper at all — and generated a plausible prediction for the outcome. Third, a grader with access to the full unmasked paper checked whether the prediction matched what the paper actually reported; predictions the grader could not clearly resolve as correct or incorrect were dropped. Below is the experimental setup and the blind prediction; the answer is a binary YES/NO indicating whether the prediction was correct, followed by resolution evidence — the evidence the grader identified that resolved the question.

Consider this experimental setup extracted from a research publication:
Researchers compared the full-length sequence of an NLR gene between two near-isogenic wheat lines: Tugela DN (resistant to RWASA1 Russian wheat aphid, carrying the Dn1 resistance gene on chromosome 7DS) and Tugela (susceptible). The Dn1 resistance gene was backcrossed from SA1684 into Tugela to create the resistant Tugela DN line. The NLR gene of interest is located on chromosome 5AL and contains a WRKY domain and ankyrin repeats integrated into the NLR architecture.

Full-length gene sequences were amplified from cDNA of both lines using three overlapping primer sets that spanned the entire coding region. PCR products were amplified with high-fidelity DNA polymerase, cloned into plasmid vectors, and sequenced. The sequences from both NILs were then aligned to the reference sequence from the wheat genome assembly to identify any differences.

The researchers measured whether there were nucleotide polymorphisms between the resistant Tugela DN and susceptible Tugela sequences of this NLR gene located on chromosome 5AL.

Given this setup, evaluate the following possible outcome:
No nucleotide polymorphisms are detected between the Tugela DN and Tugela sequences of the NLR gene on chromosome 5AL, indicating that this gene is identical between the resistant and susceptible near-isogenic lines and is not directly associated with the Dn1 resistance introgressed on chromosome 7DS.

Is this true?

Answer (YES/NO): YES